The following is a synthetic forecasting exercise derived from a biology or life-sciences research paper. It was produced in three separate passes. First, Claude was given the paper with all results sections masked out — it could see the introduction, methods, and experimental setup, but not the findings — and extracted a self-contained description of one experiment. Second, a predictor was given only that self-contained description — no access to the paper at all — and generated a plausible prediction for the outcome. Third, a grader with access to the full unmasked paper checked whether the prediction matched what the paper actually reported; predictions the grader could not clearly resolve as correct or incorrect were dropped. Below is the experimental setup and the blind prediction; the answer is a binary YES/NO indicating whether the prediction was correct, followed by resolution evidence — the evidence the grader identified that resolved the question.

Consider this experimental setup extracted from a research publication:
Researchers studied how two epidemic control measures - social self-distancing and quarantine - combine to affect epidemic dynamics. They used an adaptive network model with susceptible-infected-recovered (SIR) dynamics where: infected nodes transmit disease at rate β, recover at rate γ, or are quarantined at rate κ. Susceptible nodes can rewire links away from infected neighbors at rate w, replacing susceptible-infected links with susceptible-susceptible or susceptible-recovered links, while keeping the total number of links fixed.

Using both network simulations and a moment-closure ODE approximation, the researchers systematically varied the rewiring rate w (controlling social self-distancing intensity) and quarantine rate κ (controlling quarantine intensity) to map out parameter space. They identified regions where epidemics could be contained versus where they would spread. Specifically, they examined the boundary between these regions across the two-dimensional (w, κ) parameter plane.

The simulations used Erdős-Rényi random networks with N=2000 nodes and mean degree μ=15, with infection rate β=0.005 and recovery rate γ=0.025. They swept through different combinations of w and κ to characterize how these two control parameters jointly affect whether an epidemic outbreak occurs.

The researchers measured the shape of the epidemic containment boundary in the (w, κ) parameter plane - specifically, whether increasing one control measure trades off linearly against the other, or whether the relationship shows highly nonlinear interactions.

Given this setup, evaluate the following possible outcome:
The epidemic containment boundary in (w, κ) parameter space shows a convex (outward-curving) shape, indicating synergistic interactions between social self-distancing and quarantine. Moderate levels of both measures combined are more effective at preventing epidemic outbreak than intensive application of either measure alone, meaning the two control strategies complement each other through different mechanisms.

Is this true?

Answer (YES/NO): NO